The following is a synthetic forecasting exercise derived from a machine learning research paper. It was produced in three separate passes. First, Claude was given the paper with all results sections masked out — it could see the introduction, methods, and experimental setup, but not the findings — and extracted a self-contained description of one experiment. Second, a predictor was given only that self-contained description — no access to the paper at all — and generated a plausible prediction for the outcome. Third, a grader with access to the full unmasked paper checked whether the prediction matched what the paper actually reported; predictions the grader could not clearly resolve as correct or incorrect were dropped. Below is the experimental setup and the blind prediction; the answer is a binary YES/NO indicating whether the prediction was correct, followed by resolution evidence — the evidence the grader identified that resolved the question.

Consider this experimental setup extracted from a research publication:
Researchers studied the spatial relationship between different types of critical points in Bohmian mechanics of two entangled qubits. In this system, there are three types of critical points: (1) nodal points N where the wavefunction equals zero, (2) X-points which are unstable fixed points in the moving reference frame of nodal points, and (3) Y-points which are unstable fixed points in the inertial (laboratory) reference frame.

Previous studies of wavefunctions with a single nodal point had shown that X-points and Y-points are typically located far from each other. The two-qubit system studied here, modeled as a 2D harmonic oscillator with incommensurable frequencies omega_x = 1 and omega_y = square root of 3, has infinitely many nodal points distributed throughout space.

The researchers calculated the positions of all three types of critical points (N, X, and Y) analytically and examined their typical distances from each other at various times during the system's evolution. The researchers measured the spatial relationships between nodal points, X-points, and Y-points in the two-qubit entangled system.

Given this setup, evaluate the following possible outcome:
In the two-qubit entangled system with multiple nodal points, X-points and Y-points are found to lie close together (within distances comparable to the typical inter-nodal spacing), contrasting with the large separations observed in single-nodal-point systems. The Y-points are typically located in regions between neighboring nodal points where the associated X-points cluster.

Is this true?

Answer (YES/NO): YES